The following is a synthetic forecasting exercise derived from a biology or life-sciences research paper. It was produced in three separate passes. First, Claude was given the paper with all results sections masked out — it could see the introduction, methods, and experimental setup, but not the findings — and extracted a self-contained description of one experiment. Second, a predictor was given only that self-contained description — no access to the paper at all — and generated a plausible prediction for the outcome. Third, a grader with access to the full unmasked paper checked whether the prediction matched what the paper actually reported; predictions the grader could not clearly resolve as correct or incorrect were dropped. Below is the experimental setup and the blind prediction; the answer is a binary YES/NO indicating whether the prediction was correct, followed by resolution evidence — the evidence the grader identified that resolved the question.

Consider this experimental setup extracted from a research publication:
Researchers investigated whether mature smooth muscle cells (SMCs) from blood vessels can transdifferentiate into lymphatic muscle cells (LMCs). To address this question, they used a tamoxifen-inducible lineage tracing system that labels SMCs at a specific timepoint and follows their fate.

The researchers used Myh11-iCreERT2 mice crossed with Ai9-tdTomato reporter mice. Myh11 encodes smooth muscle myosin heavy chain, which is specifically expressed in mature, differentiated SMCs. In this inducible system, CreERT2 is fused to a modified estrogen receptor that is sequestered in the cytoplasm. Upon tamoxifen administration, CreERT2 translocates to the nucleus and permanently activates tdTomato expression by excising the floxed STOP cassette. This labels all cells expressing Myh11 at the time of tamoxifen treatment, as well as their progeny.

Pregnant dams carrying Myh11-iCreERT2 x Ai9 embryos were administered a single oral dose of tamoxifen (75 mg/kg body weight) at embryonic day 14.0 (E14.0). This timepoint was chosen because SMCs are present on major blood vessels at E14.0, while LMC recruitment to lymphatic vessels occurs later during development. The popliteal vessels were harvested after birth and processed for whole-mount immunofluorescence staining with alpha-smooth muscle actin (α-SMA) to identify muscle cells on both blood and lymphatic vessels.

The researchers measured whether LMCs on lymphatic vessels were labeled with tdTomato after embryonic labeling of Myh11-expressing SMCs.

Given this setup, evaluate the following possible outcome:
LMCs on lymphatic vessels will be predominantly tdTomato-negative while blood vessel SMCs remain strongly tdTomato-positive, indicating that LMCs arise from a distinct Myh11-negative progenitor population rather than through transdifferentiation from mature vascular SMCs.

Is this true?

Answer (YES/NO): YES